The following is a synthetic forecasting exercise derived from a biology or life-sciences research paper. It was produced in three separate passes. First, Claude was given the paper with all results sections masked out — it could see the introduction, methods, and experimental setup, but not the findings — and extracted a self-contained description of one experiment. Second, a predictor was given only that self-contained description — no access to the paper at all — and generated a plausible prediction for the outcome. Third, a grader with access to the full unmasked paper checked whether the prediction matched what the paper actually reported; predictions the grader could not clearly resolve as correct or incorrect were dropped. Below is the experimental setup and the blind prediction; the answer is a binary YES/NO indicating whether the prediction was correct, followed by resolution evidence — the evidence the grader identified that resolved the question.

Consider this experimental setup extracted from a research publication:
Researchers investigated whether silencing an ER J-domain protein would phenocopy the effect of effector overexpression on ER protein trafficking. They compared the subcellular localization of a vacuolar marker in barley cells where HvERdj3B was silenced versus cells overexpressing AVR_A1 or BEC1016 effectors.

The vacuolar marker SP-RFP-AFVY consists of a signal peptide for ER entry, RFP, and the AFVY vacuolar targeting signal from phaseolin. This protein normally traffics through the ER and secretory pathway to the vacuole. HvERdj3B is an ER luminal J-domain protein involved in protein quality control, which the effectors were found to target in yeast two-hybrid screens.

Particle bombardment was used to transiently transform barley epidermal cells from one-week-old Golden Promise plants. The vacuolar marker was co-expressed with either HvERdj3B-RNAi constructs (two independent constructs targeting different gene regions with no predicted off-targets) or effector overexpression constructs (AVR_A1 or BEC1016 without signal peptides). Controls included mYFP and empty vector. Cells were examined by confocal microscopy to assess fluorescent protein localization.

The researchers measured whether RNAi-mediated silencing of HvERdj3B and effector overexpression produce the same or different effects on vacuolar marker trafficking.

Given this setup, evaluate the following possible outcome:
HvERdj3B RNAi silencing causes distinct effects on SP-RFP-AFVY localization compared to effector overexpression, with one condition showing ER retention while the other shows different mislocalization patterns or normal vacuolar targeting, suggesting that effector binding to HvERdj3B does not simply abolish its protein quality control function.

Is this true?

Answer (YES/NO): NO